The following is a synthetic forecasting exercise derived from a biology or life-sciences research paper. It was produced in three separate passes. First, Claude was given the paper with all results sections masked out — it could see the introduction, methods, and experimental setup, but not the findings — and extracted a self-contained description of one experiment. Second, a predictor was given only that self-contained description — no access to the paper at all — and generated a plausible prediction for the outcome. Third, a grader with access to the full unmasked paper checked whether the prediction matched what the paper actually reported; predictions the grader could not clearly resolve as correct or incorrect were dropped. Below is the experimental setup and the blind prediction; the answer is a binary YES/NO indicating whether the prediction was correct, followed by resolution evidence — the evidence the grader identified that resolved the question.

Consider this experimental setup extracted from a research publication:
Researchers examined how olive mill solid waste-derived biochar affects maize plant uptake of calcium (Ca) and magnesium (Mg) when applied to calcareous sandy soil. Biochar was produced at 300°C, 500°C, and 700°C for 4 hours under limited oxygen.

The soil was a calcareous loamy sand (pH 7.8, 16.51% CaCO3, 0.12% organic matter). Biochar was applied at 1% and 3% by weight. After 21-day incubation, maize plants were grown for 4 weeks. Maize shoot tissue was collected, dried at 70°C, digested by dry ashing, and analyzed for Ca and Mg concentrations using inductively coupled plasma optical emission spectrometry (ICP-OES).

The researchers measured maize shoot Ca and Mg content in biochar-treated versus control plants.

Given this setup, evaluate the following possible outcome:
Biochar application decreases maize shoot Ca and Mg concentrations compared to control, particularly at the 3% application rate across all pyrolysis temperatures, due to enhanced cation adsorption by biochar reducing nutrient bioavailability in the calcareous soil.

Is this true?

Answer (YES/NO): NO